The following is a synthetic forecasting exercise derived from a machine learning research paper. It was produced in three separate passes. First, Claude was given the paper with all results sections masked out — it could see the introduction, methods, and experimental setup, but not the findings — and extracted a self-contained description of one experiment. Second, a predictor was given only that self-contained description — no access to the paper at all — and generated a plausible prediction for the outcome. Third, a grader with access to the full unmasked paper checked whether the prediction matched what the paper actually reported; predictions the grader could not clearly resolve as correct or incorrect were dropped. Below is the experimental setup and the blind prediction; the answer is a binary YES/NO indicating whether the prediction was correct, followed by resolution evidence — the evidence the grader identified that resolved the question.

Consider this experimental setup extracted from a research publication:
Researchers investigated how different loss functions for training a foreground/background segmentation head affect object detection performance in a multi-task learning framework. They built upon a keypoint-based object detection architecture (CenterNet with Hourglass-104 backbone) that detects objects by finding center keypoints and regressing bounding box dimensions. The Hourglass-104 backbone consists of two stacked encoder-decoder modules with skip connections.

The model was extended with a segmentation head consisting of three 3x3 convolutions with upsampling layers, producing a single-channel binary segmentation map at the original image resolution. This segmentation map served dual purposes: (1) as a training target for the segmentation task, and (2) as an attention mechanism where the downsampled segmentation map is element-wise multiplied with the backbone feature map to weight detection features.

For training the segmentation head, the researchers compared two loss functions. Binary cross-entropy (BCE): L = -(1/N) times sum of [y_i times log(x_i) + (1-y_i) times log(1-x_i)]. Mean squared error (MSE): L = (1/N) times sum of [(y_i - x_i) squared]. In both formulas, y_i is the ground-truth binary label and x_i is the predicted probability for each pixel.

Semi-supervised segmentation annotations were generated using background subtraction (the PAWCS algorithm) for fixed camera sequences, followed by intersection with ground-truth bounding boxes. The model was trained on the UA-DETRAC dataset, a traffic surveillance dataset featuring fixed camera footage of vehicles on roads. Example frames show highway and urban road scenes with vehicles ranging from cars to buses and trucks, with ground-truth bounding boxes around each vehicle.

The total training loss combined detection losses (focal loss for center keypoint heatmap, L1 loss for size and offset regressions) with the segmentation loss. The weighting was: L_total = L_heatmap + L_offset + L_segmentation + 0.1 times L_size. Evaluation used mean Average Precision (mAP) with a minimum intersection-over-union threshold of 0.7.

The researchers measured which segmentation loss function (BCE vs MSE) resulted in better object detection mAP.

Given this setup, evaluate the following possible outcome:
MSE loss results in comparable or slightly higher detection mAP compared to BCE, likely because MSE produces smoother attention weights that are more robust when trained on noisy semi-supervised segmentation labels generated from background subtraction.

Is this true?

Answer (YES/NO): NO